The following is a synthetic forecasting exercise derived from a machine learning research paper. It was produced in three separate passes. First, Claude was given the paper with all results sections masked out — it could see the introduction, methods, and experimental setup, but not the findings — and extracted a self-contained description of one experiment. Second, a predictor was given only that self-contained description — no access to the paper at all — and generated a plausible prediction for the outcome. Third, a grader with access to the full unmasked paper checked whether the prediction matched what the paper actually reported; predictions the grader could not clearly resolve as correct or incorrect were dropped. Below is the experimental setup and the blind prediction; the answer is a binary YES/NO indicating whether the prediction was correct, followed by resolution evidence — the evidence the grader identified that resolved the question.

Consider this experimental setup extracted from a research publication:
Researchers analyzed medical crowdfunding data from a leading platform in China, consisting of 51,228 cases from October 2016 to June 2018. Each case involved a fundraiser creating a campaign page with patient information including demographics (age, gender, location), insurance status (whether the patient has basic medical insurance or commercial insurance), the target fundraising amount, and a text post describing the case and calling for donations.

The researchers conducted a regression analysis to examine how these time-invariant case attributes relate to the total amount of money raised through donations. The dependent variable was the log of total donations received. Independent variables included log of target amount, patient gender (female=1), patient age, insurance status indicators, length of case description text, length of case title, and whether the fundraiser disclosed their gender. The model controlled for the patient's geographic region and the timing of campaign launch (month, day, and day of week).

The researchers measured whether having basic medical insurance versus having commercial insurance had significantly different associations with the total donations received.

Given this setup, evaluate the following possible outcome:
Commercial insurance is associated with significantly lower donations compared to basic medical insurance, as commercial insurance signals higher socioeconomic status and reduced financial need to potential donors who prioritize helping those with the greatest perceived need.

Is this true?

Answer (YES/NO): NO